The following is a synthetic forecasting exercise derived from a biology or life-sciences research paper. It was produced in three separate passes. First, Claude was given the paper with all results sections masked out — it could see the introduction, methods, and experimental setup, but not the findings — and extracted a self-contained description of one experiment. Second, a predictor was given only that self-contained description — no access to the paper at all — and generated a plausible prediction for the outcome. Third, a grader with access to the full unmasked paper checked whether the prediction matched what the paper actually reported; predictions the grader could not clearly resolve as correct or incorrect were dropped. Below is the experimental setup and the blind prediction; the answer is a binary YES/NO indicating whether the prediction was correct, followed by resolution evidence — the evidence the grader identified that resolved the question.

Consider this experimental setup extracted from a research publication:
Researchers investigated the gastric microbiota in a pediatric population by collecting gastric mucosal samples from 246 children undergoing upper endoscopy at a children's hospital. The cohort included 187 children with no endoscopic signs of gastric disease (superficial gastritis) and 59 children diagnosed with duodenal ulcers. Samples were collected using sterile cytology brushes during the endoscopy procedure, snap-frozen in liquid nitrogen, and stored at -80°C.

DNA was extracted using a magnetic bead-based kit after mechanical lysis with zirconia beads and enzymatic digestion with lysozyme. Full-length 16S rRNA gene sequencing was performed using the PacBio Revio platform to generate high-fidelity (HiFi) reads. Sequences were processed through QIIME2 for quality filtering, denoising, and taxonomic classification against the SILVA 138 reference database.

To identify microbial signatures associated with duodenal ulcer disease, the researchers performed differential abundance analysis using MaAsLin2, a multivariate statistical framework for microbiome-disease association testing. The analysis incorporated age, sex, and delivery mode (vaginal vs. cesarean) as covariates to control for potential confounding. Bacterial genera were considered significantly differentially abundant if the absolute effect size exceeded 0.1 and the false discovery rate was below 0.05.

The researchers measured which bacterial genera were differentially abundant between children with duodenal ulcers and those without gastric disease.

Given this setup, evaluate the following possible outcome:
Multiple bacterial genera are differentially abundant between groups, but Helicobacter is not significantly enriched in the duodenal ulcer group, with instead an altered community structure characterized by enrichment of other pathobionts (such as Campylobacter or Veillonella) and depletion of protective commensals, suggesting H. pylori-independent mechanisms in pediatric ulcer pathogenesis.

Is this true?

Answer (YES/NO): NO